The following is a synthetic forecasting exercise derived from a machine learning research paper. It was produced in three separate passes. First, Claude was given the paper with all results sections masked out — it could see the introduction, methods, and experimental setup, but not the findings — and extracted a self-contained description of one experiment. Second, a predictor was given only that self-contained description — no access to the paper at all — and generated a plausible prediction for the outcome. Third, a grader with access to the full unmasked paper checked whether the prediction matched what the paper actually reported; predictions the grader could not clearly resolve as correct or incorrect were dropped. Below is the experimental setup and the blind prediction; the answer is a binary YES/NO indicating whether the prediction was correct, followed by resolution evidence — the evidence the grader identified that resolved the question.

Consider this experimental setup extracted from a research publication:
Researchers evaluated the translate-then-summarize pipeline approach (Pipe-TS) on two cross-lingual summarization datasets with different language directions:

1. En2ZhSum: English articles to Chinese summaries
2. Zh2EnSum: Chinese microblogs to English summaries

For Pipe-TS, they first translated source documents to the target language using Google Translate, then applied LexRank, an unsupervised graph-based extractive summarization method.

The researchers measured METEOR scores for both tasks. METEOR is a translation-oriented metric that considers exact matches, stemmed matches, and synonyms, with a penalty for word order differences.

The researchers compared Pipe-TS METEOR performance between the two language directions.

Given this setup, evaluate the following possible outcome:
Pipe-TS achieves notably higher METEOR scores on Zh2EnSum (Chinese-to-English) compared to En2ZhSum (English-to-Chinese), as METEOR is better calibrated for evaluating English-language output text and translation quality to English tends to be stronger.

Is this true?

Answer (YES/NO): YES